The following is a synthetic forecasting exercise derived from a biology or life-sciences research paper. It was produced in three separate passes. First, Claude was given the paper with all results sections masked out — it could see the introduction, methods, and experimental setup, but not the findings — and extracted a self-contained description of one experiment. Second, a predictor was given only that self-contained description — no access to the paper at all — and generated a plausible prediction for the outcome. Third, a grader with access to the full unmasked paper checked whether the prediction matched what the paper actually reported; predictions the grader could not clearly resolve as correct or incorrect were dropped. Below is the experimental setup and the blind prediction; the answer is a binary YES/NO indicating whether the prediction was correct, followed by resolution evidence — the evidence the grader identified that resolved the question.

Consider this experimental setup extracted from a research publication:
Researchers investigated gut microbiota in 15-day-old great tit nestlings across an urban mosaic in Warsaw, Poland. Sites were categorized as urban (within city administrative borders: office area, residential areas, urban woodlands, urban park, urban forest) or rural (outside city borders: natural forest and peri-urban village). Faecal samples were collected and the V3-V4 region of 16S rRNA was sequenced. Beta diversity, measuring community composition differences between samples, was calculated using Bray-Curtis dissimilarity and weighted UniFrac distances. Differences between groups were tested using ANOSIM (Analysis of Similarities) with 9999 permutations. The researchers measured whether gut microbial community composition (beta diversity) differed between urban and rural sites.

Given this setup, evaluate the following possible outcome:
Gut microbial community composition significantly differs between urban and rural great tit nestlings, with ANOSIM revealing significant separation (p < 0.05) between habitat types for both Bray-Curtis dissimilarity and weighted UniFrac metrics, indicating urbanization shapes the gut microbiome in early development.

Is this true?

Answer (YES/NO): YES